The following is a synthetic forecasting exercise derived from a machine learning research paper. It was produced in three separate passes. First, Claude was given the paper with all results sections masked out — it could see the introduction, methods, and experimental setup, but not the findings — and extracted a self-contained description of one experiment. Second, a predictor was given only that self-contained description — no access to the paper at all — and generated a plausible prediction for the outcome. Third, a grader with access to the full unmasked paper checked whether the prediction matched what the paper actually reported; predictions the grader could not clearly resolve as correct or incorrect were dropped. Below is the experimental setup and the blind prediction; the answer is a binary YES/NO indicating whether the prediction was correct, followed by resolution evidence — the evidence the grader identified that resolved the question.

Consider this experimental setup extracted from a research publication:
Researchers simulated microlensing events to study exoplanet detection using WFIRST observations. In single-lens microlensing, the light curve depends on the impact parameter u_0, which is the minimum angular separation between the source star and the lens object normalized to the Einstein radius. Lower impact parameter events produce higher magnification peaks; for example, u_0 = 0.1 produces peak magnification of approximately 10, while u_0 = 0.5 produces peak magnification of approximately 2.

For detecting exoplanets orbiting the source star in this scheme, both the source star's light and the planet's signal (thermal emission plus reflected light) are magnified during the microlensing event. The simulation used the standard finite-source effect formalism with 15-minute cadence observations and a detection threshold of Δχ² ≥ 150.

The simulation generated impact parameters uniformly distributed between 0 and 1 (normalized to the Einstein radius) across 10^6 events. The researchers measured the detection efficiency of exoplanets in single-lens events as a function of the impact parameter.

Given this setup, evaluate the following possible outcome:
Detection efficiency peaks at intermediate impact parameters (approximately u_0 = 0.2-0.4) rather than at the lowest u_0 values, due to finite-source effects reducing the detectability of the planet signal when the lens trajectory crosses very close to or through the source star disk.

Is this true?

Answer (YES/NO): NO